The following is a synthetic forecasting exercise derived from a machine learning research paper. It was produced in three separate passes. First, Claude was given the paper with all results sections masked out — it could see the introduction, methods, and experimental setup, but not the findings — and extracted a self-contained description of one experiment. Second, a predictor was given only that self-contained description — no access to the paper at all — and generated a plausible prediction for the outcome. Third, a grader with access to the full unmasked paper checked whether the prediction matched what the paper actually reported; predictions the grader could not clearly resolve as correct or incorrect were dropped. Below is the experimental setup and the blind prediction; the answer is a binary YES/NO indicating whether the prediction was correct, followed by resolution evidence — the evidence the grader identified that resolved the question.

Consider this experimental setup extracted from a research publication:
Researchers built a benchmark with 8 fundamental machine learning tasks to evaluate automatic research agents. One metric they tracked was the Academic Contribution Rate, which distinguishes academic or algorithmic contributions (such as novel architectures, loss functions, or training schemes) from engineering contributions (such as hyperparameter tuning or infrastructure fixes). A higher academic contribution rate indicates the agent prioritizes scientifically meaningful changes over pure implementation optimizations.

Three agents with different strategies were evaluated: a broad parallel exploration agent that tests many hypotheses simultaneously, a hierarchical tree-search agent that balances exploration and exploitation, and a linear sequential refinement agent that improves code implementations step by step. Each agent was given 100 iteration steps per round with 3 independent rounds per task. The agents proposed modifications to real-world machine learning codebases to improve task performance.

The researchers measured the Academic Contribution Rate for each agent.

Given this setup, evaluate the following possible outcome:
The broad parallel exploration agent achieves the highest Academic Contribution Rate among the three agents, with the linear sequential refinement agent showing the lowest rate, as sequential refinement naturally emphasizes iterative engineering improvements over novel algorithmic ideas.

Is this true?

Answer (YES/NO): YES